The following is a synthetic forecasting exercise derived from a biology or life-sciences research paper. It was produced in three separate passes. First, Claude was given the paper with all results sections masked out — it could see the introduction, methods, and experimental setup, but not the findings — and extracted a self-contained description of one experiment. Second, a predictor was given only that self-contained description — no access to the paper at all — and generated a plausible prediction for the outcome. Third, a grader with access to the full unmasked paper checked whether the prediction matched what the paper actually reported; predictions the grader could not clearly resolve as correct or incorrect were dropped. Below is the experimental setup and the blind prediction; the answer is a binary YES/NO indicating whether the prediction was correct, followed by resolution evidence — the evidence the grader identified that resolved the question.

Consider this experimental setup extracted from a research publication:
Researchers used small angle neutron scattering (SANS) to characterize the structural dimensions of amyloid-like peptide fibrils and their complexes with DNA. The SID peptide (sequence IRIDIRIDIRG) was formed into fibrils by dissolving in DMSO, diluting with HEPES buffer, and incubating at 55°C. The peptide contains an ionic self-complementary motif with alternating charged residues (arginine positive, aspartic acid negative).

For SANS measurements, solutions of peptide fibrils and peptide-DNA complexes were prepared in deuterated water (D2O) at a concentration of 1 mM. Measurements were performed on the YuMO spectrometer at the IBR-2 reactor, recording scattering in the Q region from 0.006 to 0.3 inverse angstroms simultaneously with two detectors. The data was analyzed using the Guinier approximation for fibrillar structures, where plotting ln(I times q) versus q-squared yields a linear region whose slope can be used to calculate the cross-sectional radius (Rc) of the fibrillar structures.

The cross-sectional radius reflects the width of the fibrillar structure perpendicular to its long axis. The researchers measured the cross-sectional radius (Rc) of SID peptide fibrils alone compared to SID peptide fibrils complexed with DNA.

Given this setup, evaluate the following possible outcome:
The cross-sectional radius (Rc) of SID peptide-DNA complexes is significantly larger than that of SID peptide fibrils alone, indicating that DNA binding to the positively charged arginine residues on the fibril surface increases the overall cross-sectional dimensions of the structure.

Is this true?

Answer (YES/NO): YES